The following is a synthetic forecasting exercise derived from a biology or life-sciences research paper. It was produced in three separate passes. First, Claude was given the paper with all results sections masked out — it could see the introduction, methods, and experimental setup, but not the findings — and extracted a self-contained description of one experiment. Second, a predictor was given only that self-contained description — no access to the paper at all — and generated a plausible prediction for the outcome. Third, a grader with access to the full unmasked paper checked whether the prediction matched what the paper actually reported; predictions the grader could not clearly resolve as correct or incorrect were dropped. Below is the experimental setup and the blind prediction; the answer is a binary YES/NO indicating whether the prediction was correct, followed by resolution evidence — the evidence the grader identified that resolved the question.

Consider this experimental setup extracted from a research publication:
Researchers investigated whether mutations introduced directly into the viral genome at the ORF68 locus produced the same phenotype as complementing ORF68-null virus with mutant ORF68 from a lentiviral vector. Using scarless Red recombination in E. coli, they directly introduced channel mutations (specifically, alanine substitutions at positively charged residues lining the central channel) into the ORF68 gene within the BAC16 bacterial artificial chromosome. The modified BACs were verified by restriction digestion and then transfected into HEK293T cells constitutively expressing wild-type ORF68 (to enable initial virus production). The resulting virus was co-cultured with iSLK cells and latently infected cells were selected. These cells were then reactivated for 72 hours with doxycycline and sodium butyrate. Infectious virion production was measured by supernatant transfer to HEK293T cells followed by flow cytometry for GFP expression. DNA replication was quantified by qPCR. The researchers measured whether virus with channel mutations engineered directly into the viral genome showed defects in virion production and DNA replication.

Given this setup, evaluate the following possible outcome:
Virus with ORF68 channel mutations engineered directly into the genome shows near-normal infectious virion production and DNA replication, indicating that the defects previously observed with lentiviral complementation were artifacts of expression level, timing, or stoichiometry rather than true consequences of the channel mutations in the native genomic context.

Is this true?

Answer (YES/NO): NO